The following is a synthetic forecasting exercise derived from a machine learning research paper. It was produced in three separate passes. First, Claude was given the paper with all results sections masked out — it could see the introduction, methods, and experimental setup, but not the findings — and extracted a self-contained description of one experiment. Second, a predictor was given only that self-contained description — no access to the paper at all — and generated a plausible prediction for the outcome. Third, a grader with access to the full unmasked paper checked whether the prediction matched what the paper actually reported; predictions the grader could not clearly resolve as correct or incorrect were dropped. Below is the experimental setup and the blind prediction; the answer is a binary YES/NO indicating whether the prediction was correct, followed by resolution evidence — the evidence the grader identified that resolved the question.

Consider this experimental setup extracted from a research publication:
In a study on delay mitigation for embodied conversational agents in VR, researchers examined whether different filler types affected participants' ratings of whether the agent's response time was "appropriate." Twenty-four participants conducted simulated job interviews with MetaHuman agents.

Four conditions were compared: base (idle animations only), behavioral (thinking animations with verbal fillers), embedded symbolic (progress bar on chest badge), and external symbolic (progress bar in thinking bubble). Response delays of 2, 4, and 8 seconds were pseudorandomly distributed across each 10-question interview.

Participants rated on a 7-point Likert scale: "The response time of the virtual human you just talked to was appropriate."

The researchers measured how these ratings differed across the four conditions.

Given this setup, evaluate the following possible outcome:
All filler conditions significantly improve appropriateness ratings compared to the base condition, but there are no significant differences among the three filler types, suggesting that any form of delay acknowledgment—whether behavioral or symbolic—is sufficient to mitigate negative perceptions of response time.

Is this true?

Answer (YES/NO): NO